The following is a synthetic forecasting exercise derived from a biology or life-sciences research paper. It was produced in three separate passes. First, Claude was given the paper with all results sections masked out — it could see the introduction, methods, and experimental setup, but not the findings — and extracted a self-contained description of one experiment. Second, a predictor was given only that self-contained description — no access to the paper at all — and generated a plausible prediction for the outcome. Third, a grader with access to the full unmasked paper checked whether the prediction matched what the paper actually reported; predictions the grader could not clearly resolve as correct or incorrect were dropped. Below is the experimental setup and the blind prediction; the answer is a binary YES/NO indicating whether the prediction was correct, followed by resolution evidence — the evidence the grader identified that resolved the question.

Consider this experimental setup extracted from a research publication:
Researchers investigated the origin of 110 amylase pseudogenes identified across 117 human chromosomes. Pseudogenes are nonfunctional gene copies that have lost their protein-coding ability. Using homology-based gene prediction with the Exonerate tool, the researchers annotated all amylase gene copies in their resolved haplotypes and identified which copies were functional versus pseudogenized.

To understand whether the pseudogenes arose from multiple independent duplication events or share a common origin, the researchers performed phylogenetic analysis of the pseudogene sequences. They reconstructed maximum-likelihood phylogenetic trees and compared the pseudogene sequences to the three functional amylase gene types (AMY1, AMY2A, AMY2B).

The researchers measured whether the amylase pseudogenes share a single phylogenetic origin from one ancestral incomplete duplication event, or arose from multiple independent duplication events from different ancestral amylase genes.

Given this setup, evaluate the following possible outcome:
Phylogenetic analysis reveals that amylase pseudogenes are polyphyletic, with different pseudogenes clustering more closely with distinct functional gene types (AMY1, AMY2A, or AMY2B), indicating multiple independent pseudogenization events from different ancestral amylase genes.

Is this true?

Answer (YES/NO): NO